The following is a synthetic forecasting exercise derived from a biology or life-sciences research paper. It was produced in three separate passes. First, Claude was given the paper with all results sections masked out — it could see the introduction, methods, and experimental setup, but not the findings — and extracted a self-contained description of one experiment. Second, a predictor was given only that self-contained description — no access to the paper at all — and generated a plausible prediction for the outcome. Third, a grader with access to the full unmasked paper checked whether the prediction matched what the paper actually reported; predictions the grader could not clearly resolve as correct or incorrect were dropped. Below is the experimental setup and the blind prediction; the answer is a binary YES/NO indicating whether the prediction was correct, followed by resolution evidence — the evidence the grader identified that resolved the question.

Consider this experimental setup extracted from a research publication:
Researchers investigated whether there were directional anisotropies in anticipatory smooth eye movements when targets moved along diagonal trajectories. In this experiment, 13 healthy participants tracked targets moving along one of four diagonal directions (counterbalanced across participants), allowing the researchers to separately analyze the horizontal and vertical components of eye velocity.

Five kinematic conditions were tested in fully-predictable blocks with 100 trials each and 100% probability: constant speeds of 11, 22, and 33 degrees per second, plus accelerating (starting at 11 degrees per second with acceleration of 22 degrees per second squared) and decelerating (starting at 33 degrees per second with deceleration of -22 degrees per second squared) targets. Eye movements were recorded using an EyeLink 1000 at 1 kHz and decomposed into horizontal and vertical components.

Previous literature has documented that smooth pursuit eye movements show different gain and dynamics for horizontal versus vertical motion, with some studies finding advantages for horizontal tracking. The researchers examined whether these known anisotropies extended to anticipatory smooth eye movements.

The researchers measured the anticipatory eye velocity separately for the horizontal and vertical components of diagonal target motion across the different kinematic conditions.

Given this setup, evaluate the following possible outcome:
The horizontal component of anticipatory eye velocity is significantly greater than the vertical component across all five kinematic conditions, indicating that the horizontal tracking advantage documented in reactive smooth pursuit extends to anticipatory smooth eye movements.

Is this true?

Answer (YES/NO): NO